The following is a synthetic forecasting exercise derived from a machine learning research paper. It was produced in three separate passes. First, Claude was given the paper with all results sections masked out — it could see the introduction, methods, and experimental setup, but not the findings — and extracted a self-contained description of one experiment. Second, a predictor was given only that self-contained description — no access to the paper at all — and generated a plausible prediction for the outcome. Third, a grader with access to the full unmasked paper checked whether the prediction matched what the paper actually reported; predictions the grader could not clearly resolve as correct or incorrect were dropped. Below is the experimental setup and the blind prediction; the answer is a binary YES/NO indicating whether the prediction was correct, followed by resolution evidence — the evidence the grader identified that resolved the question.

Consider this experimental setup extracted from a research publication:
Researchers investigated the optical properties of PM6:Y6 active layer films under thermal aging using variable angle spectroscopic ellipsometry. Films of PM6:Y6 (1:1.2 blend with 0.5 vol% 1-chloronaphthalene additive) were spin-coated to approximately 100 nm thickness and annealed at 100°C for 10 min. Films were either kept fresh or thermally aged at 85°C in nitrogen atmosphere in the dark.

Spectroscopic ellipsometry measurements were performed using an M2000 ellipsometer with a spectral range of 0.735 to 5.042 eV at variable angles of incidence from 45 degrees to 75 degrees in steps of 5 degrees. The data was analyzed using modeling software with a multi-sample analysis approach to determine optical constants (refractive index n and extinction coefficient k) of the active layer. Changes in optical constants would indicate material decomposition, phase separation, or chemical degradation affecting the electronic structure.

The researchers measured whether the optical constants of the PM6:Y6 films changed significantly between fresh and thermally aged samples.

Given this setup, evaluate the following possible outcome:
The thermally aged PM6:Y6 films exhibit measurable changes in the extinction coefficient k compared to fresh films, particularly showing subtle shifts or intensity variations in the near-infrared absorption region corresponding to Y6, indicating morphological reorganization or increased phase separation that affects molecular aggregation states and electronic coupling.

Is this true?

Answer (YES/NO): NO